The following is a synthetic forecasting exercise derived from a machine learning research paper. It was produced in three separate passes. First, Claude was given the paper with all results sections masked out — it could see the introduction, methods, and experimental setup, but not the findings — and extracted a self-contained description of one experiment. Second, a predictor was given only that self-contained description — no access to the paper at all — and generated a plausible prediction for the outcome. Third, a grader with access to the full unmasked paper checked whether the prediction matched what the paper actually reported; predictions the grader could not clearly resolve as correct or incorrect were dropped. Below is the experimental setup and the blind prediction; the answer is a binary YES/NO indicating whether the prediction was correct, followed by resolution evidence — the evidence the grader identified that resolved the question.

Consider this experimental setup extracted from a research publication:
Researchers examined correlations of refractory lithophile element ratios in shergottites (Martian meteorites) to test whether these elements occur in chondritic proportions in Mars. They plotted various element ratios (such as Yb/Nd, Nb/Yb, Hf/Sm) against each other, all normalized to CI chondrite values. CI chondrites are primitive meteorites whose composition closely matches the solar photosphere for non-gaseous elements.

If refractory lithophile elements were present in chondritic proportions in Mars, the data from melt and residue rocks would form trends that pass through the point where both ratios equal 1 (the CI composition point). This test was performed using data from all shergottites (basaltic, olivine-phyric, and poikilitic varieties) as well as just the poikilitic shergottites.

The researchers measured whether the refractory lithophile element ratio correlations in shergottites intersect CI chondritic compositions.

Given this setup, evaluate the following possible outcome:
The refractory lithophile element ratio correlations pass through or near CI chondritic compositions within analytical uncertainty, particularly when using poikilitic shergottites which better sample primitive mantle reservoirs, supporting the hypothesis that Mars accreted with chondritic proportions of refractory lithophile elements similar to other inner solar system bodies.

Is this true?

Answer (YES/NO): YES